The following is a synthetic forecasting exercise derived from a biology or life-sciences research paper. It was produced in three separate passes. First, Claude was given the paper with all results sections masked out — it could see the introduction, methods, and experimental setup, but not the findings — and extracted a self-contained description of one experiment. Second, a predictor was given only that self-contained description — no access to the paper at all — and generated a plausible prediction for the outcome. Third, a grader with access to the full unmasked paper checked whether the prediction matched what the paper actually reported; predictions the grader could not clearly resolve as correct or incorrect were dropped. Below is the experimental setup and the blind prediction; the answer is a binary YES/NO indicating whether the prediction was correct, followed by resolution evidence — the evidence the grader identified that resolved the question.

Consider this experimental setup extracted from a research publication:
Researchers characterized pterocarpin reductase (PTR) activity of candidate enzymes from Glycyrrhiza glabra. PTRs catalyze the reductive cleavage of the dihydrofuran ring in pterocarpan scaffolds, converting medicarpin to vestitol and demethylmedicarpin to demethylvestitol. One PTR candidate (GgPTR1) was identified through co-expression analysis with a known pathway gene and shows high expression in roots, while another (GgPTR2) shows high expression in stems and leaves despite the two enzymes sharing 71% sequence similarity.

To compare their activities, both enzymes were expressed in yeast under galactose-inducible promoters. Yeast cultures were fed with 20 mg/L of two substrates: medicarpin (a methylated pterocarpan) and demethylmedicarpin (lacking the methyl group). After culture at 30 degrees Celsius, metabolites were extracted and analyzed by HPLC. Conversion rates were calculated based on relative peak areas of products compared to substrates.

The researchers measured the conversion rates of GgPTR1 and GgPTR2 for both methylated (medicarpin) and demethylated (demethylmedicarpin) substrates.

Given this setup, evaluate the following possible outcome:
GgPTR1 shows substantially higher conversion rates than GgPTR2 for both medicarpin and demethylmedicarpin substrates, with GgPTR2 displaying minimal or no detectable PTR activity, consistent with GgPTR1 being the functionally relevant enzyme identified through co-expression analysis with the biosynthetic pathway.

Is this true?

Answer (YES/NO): NO